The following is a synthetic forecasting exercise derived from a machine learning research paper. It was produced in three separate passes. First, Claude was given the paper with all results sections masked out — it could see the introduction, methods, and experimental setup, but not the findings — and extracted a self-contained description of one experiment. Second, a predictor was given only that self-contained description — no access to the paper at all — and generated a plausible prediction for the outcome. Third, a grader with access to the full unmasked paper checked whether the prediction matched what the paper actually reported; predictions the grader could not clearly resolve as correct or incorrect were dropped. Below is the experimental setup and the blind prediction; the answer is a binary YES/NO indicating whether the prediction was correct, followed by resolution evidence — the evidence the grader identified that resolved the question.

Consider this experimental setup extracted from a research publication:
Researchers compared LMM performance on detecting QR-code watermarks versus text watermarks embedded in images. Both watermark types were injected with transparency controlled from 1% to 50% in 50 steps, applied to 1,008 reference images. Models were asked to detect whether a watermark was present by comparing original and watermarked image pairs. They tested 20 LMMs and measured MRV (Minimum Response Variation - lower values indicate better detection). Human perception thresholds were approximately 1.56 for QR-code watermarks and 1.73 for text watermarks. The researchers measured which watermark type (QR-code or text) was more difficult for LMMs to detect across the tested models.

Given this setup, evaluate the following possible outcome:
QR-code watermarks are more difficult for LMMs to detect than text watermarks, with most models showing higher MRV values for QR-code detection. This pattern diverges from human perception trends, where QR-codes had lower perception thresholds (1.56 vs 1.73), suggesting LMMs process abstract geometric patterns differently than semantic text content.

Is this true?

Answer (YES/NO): NO